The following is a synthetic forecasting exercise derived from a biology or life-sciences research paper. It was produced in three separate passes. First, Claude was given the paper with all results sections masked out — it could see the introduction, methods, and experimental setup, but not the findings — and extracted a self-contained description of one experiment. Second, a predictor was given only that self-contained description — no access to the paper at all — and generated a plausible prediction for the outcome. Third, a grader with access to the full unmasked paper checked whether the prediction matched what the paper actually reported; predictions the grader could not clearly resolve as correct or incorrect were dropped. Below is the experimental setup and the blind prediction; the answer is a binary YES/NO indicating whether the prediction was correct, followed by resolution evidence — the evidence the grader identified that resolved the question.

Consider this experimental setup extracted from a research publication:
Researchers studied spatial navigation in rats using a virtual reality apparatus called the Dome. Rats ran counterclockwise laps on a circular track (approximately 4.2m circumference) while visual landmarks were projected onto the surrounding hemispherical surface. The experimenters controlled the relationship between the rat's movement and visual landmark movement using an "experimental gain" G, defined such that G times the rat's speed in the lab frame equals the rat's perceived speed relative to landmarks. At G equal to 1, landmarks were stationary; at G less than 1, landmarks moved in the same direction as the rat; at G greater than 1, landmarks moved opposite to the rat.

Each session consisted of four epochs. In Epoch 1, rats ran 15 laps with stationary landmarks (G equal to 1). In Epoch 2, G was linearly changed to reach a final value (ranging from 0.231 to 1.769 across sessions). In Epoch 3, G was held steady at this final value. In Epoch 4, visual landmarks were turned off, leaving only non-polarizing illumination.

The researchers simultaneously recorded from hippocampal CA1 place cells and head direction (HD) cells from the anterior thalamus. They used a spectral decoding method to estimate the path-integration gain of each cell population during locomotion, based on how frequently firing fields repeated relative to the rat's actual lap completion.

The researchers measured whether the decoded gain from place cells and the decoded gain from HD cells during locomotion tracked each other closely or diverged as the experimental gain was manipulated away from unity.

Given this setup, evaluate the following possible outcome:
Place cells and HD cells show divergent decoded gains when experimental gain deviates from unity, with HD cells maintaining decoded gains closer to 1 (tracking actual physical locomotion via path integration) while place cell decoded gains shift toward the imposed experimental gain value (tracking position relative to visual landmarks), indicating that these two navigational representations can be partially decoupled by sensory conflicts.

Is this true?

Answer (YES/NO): NO